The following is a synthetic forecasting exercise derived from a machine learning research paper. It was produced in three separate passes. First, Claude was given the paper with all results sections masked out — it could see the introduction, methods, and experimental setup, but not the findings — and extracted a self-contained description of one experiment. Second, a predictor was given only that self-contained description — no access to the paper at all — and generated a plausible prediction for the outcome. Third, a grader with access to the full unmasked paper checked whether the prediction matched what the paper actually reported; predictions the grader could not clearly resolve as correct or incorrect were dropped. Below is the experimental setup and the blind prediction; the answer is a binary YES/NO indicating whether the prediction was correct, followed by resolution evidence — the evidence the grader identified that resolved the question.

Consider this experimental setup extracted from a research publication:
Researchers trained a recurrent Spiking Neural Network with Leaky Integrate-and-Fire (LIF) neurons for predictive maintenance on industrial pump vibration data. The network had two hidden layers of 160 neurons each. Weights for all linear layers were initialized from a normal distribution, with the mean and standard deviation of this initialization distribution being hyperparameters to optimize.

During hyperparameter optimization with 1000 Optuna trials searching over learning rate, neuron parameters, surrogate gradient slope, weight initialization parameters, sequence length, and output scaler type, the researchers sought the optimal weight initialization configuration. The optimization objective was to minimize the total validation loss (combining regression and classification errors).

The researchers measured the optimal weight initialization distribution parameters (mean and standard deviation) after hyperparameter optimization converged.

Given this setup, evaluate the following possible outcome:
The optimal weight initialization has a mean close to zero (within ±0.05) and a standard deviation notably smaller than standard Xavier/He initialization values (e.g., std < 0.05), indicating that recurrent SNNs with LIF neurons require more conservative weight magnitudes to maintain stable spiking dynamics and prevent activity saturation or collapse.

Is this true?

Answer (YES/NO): NO